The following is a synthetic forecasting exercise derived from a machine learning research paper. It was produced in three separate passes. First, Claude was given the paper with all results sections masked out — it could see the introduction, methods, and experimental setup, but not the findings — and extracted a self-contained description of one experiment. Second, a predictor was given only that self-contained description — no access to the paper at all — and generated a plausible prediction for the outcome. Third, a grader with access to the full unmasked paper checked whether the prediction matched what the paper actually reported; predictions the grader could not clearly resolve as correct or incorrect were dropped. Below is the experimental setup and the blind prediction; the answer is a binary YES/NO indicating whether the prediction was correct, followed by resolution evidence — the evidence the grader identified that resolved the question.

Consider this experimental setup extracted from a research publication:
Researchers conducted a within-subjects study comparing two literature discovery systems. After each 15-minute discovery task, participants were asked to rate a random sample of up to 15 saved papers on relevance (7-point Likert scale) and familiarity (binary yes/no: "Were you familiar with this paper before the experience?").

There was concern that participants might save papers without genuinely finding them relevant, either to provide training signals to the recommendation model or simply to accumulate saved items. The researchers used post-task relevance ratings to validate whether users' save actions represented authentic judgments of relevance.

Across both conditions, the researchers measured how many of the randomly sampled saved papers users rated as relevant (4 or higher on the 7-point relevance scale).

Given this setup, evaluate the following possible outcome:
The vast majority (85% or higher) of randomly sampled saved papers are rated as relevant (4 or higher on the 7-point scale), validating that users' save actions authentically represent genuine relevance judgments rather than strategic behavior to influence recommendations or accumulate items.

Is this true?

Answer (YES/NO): YES